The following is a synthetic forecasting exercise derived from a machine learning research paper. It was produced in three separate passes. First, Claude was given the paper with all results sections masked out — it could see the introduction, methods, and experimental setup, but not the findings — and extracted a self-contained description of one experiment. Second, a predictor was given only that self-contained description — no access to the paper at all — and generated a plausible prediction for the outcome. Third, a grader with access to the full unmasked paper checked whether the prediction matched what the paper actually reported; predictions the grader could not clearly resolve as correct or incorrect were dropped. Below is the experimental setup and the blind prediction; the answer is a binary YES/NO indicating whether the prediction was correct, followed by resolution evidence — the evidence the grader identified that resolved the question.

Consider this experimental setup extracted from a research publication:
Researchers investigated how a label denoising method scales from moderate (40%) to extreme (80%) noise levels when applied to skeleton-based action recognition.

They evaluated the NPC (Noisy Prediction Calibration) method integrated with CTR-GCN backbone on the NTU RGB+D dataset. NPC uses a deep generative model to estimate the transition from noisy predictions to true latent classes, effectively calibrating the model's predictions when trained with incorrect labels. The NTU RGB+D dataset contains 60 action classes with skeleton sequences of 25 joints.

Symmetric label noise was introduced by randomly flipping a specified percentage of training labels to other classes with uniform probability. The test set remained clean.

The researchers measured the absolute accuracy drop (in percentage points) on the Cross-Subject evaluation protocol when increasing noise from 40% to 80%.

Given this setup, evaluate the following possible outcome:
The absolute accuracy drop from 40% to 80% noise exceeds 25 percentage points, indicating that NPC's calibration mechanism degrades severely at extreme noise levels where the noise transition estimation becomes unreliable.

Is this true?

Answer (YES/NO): NO